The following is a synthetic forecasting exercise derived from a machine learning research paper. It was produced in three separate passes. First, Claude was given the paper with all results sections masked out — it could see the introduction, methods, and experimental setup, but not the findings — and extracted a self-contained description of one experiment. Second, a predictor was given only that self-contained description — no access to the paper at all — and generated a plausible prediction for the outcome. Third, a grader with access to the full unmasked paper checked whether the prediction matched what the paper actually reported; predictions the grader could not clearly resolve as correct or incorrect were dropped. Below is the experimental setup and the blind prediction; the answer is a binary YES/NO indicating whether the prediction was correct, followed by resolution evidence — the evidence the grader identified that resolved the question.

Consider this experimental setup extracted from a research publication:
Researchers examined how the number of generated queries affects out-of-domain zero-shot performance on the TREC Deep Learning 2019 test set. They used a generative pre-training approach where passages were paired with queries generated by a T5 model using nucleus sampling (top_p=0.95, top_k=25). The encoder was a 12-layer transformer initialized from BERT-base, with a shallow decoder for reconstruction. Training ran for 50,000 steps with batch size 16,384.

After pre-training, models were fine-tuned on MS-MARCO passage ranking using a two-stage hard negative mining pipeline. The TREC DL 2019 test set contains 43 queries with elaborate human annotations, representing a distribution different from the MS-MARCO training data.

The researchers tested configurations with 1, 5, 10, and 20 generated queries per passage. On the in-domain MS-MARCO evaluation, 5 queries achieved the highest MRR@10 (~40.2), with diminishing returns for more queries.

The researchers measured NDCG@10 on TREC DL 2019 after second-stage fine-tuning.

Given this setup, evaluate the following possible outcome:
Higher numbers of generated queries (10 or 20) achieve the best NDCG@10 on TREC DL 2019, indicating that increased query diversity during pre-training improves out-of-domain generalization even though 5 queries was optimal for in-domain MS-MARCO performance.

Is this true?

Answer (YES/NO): YES